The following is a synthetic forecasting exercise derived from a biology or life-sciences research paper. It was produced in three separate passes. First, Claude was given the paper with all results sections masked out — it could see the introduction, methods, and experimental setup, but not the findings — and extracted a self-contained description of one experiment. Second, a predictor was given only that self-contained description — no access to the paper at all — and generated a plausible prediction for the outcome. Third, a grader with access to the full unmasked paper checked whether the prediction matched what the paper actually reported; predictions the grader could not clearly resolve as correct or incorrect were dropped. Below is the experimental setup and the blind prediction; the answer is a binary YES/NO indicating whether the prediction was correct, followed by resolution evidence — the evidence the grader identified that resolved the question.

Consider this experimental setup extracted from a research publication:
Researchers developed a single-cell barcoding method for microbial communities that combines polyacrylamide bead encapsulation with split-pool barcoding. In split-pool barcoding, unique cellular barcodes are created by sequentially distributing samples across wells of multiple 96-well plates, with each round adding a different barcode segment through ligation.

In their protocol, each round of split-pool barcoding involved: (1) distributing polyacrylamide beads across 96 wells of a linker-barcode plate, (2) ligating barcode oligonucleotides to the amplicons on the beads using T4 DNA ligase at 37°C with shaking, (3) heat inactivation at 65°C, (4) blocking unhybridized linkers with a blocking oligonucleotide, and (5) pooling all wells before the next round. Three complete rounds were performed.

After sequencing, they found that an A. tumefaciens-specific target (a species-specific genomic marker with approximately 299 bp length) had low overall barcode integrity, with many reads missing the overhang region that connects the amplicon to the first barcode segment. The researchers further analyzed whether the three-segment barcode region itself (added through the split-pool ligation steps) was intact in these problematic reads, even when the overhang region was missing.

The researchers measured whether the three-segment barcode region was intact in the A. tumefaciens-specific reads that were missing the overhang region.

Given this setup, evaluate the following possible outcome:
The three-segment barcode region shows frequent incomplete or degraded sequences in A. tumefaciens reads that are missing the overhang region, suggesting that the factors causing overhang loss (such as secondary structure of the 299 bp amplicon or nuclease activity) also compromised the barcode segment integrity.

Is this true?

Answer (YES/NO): NO